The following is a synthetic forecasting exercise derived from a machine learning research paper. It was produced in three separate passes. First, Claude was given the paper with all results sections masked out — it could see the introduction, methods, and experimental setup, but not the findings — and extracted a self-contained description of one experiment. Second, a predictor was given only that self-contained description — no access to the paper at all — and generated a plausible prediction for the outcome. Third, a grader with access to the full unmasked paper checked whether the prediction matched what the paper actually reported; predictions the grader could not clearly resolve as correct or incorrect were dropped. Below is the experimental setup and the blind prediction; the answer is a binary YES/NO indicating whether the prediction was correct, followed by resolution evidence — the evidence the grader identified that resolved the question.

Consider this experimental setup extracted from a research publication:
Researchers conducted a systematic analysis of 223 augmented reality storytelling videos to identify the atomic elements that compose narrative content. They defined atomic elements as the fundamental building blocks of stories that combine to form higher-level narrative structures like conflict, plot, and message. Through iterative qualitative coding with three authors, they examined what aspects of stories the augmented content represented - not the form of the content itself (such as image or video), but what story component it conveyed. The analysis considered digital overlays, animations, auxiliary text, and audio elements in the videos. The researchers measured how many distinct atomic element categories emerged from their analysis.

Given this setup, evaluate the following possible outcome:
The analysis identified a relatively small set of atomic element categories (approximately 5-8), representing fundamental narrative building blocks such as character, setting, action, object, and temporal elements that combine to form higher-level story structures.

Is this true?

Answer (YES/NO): NO